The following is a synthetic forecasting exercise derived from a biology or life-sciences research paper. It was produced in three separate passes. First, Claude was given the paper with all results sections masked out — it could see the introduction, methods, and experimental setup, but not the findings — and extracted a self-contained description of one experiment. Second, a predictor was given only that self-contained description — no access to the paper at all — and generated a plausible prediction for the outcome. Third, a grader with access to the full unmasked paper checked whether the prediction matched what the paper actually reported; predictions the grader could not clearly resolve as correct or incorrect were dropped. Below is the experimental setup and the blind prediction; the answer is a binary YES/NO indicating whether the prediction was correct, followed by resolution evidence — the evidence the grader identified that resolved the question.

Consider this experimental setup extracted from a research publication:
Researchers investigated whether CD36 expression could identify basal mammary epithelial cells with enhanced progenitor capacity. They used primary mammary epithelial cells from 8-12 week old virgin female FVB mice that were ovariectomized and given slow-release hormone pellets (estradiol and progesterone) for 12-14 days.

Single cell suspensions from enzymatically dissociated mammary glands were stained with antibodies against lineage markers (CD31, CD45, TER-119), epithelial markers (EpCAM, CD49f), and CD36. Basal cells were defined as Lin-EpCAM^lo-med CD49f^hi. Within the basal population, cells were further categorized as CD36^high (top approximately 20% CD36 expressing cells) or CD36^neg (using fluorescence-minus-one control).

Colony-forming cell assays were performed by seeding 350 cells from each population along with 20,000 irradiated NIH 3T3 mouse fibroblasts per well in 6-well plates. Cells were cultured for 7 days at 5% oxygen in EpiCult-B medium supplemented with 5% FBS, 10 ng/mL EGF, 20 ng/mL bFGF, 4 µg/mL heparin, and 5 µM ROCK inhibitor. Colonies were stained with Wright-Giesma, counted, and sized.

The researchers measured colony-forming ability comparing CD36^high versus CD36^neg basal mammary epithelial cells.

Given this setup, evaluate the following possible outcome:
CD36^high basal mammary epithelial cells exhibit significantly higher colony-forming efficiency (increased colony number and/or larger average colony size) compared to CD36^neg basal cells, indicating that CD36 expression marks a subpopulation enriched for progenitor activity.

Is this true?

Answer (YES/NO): NO